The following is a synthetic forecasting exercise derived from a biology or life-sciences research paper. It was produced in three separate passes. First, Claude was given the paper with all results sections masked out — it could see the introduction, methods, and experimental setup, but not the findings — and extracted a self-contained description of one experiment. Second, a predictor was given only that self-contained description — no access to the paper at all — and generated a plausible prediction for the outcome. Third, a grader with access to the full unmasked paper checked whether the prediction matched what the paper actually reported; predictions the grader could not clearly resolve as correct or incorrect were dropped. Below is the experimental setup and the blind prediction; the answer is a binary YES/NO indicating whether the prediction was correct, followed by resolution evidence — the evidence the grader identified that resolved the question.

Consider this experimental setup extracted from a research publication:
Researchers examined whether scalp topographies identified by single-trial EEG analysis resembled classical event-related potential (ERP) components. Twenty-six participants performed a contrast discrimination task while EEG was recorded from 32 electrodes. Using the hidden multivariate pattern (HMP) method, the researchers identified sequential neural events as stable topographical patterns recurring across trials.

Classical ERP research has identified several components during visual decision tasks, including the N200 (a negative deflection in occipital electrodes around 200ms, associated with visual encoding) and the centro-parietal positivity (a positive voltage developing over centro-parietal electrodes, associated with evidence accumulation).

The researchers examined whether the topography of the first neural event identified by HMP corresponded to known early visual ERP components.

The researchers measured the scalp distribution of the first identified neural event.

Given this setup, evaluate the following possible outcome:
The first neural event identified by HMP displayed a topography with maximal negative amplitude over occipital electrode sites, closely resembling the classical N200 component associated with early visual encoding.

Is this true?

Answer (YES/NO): NO